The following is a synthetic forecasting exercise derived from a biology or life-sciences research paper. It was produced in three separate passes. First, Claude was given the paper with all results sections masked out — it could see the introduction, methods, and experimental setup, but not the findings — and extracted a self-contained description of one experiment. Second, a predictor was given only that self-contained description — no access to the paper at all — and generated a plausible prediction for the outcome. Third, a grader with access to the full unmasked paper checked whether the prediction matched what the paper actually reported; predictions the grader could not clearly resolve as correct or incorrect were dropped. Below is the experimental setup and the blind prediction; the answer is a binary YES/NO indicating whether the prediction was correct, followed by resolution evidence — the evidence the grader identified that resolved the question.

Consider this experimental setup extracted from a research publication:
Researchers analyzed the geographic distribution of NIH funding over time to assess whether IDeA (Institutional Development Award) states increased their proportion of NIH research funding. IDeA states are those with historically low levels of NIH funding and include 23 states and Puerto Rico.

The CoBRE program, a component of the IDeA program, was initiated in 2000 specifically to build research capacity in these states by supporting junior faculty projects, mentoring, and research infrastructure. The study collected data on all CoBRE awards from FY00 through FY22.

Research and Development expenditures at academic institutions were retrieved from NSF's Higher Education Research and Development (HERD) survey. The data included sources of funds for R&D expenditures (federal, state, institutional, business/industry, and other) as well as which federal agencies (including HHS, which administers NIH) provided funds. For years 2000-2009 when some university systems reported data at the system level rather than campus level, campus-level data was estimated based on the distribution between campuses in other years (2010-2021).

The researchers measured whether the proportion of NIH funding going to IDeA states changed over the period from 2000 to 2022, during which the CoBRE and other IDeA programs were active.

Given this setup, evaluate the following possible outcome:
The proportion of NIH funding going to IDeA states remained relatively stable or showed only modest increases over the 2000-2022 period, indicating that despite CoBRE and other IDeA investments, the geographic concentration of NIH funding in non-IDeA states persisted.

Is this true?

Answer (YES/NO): YES